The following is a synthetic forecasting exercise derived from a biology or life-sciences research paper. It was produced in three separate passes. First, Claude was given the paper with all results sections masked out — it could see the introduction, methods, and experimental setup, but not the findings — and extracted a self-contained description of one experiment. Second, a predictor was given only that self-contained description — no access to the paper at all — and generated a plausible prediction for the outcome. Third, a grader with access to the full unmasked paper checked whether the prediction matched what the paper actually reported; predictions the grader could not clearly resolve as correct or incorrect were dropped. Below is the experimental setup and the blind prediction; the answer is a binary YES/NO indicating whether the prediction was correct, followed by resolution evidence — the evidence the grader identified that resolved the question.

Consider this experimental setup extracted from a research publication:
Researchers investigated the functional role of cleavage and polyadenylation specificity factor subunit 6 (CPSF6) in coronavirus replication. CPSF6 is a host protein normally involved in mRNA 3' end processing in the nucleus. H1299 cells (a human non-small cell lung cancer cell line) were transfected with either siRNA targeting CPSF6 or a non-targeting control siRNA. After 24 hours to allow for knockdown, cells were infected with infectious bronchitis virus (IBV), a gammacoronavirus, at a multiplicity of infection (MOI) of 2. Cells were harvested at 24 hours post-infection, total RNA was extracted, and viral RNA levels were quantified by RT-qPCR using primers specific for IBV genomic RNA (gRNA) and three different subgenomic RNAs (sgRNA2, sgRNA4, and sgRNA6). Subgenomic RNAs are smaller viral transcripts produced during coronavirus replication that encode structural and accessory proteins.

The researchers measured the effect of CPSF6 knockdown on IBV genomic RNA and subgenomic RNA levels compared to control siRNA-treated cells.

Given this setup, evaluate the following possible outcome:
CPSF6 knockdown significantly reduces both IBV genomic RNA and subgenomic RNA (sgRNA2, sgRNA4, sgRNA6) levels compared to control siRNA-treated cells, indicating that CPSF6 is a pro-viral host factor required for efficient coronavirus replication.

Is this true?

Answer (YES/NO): YES